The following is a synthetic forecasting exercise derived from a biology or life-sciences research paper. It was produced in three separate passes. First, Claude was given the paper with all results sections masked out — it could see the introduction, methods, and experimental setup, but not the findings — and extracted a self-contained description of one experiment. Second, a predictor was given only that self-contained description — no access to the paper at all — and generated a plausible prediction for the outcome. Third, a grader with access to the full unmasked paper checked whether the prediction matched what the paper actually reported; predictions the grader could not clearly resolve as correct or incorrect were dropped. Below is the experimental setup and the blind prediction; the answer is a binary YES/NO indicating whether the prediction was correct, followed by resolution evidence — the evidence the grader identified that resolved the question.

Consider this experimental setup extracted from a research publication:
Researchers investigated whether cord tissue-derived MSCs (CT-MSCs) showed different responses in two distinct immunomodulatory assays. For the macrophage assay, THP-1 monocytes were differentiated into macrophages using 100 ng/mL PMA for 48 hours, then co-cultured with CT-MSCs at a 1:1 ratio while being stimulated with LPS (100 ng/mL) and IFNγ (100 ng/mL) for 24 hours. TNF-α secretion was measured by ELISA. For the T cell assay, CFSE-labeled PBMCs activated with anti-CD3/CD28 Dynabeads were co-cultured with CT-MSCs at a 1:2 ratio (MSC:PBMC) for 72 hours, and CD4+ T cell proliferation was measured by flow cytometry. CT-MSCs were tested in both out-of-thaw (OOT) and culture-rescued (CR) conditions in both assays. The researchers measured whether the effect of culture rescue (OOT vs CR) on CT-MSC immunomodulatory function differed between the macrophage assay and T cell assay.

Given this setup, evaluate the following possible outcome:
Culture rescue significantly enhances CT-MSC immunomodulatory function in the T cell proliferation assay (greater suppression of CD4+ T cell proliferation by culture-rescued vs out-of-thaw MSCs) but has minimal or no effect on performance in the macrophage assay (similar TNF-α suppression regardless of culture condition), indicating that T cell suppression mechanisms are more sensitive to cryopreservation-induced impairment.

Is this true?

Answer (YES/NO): YES